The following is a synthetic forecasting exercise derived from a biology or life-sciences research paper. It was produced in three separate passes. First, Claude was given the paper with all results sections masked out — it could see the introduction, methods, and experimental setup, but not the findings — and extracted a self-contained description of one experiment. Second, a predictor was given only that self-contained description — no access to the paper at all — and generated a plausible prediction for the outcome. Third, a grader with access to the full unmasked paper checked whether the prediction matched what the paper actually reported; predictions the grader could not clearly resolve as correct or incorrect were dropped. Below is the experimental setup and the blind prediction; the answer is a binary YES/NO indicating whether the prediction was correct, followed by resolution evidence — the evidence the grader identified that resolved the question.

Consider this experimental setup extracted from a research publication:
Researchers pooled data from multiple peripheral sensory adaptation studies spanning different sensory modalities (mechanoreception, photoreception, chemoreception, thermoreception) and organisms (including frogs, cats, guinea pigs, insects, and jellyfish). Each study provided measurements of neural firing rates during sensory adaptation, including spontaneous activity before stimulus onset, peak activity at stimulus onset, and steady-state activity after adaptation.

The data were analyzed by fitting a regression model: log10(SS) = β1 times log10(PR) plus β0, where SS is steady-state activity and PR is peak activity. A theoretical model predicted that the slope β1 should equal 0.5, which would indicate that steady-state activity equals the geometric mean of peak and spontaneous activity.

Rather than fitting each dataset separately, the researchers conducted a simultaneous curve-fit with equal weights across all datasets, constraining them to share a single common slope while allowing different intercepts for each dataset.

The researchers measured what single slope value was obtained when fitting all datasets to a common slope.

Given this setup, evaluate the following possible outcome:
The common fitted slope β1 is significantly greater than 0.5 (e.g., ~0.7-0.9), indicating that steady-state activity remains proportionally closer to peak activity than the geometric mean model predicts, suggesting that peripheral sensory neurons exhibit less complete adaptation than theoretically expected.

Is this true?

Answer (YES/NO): NO